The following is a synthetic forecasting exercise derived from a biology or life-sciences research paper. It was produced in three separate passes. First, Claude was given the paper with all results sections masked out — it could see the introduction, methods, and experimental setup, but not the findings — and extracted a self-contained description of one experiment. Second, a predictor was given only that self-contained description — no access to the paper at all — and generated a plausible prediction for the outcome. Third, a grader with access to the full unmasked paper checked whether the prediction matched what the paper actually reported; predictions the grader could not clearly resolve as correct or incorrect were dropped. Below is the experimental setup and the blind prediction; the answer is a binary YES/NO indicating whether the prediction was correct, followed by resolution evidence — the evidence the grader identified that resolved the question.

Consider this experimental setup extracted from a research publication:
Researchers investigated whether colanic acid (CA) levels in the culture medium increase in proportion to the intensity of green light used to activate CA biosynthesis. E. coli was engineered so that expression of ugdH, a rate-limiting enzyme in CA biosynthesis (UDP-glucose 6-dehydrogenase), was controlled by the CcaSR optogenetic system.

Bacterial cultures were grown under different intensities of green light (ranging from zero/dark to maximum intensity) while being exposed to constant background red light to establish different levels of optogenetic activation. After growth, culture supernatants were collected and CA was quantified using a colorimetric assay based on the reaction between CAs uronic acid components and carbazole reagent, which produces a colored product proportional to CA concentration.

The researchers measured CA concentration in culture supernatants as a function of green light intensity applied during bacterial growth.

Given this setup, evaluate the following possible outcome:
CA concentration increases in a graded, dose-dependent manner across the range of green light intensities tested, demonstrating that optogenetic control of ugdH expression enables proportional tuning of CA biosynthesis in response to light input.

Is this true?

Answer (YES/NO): NO